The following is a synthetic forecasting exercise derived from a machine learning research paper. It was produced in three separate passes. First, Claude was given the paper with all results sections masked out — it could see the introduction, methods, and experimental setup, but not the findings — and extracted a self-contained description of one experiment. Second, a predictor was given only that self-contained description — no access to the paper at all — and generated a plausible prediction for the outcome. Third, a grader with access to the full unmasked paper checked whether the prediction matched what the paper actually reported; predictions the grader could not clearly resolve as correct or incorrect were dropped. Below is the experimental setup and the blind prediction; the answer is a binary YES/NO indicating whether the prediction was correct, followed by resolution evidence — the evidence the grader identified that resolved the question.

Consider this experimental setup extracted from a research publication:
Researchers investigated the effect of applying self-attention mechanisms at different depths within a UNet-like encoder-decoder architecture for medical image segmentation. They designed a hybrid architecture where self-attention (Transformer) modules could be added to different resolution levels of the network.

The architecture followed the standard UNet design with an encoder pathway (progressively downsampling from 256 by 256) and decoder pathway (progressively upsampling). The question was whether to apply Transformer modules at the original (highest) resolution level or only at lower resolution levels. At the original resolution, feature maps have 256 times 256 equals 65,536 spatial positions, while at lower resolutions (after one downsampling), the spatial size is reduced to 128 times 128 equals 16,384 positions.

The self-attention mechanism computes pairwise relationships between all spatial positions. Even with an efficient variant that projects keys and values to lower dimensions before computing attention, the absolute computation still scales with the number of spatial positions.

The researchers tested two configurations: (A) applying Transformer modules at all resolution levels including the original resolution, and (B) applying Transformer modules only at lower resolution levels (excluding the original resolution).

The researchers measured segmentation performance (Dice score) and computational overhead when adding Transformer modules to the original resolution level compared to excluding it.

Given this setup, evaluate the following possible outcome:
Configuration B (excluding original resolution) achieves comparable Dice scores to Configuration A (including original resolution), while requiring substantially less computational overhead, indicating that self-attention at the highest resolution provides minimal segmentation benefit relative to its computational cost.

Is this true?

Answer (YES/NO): YES